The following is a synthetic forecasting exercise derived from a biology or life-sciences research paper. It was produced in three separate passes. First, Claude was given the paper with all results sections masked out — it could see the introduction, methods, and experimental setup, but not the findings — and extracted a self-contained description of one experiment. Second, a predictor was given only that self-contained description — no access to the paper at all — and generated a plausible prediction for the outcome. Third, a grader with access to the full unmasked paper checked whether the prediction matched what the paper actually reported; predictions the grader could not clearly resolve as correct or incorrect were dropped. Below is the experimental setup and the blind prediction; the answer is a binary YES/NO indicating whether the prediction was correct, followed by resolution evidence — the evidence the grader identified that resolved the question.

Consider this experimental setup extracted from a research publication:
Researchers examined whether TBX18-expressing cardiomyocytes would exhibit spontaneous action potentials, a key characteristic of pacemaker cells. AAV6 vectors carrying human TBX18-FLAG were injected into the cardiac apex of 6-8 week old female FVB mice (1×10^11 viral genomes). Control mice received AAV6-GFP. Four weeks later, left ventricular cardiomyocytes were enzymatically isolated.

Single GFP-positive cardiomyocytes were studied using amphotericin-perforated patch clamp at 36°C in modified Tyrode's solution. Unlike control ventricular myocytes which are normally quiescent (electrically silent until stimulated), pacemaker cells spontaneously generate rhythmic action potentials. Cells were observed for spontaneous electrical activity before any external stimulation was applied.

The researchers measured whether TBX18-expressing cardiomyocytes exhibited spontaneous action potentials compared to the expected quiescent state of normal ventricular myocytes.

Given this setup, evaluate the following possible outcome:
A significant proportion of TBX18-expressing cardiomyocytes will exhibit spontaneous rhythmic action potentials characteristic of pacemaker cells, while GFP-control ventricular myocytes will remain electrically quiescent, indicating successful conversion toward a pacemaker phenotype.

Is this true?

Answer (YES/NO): NO